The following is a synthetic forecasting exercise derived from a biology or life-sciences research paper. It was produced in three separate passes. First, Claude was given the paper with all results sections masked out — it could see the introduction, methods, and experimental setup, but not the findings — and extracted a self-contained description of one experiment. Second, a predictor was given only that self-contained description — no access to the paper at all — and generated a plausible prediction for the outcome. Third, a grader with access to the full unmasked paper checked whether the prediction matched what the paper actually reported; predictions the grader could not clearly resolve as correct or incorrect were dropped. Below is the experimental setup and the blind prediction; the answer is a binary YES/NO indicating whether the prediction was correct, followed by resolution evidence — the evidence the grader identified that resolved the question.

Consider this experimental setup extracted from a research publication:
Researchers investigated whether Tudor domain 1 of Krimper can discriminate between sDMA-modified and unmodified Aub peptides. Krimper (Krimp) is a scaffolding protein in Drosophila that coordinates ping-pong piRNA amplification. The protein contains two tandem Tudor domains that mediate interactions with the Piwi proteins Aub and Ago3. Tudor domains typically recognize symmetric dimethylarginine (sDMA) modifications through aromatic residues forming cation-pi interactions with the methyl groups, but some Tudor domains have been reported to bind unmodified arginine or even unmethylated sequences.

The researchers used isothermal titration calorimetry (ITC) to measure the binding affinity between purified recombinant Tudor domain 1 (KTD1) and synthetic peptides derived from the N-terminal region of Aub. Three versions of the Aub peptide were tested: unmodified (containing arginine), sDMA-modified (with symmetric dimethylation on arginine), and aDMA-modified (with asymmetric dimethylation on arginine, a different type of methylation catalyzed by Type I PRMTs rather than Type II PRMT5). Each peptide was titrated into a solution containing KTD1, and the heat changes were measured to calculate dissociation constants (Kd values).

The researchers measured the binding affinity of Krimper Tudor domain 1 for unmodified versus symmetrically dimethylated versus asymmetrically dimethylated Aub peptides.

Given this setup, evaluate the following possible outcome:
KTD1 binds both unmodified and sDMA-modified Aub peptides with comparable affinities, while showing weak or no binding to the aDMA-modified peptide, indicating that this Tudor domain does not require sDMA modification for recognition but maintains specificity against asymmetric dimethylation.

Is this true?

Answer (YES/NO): NO